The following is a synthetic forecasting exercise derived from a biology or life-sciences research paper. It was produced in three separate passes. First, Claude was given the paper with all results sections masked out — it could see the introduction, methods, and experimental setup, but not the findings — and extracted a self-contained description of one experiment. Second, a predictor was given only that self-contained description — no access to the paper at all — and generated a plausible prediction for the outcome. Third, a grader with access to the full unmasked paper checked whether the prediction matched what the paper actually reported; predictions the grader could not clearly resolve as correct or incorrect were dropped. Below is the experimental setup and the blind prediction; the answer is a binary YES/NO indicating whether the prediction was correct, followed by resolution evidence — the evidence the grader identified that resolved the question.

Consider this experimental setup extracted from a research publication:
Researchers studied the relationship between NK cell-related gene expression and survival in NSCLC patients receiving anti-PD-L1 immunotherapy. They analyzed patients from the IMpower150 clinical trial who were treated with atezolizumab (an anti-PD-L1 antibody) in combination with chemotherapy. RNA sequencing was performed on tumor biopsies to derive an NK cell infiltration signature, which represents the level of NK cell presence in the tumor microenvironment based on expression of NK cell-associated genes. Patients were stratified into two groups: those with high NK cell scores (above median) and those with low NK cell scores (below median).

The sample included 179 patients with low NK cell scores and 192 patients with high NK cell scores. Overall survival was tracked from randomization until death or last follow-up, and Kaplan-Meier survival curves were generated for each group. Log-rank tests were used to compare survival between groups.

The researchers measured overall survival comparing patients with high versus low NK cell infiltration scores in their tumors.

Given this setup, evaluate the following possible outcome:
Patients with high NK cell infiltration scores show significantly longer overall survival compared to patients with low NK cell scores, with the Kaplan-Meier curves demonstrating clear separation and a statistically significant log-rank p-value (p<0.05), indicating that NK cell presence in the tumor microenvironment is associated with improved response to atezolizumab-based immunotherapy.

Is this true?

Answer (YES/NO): YES